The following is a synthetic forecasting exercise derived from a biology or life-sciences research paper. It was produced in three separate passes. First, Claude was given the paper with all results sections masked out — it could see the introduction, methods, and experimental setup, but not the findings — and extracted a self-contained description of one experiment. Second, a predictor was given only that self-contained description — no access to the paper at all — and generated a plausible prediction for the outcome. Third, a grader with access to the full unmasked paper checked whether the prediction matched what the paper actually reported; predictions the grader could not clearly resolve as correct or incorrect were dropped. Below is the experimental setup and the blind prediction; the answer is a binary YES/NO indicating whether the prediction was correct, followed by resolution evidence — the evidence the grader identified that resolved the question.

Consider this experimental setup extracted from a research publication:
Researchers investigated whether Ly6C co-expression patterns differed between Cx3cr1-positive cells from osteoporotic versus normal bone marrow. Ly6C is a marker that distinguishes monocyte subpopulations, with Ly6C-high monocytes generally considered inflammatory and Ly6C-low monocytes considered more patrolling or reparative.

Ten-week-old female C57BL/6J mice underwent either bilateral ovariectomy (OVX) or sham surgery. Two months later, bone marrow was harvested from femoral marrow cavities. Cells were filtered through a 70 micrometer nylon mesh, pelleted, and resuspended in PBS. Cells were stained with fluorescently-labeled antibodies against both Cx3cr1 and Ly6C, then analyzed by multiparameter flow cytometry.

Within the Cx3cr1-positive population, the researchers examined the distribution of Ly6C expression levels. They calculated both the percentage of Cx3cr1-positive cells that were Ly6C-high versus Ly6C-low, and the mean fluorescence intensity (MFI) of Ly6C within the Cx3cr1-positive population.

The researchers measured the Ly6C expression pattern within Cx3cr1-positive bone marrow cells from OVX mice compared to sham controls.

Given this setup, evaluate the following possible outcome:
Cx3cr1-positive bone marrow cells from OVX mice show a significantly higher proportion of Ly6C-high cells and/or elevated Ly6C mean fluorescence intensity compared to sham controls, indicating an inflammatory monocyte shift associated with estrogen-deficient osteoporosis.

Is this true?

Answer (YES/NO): YES